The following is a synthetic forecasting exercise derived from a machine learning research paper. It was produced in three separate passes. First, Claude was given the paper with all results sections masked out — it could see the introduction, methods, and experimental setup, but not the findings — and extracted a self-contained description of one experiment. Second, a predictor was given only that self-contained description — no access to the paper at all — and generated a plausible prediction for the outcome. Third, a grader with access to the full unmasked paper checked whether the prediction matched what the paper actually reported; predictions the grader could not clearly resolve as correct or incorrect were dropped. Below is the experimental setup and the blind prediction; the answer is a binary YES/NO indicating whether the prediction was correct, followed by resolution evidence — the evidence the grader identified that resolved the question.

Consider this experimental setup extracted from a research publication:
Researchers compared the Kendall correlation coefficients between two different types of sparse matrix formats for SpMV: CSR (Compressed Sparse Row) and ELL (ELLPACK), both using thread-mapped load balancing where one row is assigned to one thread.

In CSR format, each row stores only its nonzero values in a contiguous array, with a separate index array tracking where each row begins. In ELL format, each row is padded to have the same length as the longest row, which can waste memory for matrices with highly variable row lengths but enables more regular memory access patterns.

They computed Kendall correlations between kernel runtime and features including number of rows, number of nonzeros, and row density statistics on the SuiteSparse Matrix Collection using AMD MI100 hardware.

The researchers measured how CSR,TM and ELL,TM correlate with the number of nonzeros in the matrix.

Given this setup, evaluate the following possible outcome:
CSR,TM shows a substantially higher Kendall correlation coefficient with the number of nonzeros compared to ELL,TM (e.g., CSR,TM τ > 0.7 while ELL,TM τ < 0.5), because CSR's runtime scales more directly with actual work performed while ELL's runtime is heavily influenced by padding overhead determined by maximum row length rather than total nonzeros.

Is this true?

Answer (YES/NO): NO